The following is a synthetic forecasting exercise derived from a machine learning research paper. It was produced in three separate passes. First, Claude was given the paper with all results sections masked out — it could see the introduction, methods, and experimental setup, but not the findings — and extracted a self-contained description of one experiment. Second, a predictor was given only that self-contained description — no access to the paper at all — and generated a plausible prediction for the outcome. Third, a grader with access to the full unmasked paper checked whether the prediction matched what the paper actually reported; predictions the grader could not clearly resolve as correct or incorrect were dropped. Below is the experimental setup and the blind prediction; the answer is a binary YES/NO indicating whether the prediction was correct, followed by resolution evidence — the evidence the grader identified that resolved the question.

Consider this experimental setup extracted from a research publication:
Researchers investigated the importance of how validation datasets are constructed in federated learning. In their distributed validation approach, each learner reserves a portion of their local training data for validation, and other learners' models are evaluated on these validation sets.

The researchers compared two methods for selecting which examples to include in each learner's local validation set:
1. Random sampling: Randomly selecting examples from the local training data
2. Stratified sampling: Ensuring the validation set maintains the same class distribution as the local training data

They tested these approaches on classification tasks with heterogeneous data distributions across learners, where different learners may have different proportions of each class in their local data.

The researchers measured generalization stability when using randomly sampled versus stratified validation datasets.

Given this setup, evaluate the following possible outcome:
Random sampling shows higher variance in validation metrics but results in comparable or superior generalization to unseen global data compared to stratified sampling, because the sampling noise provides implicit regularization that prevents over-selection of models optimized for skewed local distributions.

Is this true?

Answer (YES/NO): NO